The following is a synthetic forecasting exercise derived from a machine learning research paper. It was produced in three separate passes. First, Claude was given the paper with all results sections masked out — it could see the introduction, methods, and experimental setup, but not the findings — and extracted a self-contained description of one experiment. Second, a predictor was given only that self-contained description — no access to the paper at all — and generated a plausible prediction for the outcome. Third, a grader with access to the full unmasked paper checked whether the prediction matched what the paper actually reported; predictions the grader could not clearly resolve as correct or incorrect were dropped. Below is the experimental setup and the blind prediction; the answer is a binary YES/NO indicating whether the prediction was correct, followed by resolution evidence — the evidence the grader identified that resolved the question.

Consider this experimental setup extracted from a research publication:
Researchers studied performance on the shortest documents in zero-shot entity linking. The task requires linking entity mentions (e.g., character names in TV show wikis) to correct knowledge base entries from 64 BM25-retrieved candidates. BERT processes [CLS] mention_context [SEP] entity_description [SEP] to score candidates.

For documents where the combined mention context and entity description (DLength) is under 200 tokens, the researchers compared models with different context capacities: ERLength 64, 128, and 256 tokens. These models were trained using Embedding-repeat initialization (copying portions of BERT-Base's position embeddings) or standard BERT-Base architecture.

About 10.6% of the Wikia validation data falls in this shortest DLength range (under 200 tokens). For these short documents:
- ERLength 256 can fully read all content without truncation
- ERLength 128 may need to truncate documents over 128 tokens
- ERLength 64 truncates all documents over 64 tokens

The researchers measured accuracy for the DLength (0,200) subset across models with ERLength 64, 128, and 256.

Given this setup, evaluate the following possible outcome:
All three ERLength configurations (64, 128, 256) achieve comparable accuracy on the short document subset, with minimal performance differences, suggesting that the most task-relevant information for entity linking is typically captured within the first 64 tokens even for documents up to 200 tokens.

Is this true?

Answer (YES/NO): NO